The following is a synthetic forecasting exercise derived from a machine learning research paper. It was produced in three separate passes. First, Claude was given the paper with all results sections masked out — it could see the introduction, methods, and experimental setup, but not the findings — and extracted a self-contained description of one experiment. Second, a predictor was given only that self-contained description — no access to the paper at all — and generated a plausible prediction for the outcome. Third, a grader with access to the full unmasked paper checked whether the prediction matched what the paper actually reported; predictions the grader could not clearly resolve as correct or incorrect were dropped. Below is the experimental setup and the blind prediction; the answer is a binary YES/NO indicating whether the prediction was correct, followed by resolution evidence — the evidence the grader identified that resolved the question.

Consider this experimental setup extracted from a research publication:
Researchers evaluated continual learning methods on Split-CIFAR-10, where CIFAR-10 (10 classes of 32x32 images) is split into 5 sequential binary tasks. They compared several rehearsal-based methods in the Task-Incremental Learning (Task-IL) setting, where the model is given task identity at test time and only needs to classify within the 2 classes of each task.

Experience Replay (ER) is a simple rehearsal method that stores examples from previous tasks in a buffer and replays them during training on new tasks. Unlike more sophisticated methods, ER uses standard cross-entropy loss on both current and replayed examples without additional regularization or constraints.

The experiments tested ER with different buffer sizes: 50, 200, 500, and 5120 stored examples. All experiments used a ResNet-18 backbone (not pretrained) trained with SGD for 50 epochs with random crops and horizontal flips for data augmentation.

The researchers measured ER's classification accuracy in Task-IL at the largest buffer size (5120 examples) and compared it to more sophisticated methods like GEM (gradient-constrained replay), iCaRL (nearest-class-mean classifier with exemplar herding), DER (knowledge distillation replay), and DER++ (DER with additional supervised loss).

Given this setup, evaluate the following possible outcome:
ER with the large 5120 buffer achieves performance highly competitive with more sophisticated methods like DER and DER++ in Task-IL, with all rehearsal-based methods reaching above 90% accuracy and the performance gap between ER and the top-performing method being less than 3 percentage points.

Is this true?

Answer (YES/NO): NO